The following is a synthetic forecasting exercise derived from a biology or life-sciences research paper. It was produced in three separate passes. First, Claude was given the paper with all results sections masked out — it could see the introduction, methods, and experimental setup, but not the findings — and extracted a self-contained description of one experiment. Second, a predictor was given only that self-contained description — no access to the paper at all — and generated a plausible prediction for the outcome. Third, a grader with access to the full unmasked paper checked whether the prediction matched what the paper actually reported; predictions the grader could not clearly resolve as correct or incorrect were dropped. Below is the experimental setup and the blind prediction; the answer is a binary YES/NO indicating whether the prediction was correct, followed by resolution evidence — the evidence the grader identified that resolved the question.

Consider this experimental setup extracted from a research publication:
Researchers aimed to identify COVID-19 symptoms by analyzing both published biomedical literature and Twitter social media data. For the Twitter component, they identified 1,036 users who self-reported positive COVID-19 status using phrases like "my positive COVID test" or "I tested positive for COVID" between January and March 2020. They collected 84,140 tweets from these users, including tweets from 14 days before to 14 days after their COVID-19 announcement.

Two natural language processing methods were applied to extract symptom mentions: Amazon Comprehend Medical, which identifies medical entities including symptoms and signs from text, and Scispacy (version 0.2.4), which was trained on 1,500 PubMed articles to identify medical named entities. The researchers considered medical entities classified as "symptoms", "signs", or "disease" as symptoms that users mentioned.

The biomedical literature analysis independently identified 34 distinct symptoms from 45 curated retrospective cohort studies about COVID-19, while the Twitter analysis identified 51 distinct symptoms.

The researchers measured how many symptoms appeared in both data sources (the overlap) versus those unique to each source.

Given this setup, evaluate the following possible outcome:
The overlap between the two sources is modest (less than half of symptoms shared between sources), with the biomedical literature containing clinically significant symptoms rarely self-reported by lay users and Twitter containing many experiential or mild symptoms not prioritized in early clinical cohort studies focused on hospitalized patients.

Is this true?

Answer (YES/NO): NO